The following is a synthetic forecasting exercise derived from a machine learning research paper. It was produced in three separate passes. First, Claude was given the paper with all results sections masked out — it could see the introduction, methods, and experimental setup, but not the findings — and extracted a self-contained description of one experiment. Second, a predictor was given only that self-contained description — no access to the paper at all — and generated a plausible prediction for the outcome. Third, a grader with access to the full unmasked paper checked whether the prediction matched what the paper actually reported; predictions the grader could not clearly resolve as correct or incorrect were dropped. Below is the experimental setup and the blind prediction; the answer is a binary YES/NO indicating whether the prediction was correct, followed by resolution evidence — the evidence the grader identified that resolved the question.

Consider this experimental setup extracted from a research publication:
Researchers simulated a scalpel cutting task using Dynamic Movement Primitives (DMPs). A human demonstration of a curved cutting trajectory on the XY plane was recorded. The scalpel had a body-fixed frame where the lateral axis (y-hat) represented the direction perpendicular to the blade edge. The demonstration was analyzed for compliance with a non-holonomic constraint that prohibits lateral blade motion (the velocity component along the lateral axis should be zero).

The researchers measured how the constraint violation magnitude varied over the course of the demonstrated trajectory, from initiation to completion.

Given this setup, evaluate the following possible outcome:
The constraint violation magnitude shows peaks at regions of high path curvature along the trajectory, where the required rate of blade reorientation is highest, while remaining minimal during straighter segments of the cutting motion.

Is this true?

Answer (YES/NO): NO